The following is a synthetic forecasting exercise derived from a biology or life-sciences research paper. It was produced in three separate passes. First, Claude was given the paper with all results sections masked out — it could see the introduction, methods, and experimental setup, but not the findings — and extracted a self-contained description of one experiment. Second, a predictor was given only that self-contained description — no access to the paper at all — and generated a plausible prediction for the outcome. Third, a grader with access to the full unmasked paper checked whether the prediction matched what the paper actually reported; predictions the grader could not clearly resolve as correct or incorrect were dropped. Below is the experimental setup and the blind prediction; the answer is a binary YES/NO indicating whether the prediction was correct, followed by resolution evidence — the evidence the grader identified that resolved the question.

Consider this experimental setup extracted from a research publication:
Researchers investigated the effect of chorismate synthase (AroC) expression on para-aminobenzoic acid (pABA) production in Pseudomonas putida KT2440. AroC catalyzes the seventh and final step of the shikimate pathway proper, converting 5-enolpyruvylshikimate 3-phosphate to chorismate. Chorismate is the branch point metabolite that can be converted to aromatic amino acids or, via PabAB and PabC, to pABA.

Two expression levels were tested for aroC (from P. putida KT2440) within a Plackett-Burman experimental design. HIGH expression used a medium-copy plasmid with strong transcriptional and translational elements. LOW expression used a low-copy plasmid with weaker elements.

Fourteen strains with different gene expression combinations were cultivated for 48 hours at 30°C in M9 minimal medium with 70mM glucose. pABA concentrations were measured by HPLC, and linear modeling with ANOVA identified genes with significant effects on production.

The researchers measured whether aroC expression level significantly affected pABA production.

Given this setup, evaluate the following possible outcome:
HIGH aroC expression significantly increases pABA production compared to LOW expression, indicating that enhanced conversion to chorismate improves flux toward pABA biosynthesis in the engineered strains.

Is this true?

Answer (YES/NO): NO